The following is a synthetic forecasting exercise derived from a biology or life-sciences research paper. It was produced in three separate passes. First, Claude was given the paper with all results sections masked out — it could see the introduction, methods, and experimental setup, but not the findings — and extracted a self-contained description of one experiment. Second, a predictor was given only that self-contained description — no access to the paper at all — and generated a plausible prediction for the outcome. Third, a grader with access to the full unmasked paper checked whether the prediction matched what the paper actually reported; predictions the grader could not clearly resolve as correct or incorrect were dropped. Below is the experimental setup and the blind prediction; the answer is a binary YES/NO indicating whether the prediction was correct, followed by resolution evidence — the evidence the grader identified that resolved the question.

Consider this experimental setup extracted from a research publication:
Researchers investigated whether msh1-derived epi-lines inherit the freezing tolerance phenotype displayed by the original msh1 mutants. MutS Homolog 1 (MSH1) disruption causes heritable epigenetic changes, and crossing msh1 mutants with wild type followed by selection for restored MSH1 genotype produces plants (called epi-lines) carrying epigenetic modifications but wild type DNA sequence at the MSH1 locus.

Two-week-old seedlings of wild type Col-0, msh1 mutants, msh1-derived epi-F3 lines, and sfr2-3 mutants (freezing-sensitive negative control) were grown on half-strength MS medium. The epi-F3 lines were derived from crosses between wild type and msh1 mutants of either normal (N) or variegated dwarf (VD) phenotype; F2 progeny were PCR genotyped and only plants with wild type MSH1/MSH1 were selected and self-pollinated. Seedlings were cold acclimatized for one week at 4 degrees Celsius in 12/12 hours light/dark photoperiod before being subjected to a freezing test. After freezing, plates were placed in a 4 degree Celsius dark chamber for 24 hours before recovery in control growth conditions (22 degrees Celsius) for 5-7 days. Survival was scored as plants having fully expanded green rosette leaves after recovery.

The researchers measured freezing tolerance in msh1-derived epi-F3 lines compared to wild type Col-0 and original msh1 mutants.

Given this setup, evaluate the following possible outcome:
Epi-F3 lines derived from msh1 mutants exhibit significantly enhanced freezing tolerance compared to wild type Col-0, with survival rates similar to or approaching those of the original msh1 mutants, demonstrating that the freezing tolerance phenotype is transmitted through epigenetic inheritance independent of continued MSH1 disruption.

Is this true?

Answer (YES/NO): NO